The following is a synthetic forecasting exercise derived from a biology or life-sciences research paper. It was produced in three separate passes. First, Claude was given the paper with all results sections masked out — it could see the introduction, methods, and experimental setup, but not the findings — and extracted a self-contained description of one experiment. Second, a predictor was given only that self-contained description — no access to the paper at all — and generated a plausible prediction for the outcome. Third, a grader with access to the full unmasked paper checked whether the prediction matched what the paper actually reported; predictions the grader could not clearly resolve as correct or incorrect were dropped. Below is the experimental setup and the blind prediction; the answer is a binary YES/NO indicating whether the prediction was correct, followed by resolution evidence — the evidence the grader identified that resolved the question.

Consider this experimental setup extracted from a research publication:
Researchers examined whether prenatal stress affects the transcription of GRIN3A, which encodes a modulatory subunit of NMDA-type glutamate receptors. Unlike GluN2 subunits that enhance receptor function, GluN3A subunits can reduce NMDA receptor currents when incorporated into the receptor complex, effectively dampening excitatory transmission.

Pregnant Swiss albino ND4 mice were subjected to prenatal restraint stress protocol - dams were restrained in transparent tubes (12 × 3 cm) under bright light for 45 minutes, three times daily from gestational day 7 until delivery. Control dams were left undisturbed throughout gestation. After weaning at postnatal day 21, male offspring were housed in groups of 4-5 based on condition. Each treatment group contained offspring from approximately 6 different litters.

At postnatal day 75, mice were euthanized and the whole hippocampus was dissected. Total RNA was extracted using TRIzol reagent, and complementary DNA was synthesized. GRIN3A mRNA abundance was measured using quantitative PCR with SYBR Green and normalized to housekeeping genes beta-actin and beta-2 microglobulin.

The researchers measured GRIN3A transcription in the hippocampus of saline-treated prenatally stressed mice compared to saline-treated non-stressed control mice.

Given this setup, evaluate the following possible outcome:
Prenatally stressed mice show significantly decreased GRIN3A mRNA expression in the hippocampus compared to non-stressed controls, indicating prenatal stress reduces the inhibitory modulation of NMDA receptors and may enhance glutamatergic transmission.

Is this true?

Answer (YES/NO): YES